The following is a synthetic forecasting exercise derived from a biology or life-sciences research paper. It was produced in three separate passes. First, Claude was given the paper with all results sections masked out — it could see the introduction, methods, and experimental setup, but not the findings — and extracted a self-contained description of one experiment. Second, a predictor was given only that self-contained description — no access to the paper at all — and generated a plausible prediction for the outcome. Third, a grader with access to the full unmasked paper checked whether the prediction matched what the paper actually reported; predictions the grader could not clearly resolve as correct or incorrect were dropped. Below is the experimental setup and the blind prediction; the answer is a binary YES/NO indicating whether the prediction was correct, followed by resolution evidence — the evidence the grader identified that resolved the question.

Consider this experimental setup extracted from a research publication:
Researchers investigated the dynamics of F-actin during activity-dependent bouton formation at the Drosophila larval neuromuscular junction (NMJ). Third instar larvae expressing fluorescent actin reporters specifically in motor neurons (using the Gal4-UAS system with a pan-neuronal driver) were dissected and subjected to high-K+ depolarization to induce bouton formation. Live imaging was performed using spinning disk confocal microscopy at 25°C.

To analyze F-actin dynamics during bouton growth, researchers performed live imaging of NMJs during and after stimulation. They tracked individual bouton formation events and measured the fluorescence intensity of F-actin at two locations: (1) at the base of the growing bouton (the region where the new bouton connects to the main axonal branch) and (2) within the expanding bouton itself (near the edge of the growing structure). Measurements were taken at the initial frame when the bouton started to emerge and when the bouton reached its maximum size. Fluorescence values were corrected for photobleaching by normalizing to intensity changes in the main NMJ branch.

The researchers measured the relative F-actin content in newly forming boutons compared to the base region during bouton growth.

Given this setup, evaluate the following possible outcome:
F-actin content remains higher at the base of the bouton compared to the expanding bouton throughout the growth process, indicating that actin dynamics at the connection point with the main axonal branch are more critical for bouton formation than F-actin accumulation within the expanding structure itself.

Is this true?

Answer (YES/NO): YES